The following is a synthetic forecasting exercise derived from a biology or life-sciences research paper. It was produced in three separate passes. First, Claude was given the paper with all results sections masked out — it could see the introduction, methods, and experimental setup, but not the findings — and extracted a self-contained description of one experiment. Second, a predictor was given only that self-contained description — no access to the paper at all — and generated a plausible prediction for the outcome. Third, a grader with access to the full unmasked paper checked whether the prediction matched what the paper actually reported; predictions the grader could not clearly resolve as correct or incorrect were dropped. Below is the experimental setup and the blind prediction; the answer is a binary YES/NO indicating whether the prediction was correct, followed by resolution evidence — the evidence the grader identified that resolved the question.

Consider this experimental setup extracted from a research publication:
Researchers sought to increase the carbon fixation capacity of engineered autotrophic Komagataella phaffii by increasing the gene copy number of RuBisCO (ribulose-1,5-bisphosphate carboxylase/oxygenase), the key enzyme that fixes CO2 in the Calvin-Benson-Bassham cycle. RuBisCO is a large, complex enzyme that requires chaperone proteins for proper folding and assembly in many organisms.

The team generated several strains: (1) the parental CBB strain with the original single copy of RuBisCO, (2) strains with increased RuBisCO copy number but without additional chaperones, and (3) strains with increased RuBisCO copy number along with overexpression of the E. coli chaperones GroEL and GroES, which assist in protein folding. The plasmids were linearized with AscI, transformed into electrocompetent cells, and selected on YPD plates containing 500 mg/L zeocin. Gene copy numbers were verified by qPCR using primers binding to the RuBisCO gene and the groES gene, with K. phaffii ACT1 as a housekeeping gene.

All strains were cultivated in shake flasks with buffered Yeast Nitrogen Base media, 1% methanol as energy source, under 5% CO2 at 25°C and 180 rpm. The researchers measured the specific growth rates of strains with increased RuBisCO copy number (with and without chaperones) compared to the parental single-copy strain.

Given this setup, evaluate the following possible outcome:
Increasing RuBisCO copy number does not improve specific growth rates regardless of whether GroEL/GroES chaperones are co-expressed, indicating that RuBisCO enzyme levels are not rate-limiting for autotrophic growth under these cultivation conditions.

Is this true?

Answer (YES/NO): NO